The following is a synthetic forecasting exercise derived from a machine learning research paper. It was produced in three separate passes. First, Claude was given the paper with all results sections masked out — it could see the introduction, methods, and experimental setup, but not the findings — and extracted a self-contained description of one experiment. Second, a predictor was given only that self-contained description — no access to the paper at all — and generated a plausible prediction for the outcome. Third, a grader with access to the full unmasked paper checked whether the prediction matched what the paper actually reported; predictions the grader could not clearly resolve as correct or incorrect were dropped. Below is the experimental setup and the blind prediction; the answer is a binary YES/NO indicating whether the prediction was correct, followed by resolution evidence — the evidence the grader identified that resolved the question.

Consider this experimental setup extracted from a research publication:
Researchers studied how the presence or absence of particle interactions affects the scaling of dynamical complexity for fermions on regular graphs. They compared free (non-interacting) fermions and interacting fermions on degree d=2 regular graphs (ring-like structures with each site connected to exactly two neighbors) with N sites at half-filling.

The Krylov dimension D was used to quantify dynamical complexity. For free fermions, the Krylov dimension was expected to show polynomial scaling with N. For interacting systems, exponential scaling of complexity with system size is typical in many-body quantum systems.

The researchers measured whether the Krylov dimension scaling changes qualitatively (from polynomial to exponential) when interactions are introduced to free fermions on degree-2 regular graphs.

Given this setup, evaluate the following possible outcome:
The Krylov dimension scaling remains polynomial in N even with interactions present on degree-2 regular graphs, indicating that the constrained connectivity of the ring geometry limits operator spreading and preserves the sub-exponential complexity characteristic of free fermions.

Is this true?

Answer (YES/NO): NO